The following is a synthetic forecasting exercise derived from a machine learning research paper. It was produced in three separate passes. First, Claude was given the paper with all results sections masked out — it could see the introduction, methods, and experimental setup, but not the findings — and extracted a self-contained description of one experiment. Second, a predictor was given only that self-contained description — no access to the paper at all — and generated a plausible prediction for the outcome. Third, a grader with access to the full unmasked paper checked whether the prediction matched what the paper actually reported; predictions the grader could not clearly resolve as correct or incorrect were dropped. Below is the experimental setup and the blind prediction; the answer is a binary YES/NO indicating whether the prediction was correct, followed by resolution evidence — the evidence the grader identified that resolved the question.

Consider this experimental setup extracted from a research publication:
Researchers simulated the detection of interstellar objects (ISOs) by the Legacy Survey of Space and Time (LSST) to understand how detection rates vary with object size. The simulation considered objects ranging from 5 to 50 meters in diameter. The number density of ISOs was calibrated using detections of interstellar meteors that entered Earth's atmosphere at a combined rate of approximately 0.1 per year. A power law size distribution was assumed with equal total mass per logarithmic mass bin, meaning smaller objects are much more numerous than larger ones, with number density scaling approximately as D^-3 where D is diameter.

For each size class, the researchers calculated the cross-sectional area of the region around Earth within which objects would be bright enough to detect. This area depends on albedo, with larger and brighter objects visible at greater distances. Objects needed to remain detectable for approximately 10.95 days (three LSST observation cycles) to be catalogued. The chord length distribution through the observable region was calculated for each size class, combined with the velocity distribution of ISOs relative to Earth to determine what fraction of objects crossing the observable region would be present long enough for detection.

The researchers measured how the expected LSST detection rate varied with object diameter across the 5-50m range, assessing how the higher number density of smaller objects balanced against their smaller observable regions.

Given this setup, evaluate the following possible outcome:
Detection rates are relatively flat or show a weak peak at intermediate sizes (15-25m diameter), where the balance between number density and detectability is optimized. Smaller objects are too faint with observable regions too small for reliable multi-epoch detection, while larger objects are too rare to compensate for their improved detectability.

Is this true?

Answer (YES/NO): NO